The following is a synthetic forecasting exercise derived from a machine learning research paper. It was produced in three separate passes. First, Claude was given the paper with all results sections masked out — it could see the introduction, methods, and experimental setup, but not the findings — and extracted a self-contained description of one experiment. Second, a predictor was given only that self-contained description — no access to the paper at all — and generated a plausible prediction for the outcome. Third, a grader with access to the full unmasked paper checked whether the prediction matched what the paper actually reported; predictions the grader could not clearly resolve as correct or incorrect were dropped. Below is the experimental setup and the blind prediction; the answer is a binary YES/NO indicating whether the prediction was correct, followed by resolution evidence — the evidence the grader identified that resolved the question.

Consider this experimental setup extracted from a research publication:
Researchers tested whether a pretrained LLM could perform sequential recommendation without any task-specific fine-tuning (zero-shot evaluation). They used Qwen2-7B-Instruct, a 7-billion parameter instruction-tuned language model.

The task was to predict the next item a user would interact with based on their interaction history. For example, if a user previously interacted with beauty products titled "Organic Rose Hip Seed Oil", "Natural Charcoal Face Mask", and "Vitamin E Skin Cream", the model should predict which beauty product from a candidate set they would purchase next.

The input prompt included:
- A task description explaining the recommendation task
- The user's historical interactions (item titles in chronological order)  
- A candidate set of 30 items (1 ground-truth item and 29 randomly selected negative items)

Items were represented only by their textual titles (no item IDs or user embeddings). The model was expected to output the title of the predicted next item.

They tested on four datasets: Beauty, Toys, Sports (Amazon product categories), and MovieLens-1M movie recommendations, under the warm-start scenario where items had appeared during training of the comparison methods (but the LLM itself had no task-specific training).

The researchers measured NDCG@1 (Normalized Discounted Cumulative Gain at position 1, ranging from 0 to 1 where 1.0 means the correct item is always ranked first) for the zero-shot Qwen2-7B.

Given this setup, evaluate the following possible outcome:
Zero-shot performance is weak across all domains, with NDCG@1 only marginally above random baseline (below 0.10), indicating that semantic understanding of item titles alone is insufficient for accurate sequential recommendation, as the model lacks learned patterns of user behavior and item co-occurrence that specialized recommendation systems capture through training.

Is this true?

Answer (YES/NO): NO